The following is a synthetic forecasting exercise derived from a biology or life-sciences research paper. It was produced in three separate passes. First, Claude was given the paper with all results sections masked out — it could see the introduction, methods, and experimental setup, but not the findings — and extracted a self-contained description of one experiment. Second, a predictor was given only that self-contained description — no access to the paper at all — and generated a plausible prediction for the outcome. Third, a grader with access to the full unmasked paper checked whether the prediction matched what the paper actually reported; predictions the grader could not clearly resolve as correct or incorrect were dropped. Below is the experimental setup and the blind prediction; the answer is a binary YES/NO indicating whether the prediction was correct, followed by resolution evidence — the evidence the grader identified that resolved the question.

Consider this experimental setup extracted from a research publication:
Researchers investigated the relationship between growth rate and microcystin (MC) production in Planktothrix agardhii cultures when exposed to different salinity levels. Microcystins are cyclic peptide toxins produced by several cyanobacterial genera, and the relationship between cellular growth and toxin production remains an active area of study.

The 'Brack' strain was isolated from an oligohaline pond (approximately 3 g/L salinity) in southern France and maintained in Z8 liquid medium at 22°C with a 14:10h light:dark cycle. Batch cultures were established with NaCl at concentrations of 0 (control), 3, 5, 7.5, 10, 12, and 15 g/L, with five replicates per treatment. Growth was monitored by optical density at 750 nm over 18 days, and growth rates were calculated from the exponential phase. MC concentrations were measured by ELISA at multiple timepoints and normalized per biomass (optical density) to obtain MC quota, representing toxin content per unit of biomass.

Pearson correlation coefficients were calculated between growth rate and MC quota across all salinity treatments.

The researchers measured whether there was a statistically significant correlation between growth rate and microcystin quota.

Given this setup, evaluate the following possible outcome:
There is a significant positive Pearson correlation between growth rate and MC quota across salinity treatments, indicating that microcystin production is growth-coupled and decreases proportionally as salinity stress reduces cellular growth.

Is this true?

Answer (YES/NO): NO